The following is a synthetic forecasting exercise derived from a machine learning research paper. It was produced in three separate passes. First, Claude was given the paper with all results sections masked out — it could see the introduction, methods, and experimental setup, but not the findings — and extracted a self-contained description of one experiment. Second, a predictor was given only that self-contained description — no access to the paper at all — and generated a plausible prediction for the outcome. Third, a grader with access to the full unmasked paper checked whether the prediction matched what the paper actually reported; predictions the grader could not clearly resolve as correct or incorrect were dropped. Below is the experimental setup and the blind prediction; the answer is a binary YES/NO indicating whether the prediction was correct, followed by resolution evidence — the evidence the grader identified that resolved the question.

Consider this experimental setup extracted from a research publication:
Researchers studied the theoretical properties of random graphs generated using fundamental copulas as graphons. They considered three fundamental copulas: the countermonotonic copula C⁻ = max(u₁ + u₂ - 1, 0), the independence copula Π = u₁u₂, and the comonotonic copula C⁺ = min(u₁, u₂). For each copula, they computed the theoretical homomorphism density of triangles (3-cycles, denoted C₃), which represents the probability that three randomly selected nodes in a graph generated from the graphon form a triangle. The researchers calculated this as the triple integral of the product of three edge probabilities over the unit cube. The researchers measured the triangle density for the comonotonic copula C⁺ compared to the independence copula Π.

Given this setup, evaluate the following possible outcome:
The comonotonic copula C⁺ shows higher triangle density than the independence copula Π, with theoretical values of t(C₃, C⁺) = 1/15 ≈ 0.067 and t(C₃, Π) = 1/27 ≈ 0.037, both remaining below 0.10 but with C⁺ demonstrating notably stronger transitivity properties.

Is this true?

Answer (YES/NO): NO